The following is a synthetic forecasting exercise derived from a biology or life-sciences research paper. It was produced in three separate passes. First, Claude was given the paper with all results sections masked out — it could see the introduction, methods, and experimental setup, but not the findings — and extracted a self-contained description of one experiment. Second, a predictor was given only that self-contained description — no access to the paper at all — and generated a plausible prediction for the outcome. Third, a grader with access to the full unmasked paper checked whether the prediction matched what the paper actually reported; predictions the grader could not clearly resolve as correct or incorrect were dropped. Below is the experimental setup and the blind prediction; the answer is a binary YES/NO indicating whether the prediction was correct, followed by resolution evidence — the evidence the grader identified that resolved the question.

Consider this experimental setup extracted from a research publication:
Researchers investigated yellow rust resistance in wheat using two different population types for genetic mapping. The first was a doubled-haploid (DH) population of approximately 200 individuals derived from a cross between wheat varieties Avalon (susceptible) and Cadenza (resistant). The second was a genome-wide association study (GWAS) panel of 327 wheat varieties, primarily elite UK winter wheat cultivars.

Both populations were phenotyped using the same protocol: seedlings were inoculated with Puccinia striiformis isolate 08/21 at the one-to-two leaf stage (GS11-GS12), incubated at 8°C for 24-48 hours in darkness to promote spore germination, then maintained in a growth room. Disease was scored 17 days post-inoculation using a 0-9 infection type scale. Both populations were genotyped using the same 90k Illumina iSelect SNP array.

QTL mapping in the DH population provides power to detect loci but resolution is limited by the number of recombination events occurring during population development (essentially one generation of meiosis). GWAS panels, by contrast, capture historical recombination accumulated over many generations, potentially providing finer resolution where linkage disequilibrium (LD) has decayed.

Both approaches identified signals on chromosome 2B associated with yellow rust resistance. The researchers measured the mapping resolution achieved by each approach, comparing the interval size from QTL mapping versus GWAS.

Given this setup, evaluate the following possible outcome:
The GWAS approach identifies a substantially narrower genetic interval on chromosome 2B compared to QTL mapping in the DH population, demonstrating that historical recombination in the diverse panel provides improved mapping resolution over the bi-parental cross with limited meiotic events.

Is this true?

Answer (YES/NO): YES